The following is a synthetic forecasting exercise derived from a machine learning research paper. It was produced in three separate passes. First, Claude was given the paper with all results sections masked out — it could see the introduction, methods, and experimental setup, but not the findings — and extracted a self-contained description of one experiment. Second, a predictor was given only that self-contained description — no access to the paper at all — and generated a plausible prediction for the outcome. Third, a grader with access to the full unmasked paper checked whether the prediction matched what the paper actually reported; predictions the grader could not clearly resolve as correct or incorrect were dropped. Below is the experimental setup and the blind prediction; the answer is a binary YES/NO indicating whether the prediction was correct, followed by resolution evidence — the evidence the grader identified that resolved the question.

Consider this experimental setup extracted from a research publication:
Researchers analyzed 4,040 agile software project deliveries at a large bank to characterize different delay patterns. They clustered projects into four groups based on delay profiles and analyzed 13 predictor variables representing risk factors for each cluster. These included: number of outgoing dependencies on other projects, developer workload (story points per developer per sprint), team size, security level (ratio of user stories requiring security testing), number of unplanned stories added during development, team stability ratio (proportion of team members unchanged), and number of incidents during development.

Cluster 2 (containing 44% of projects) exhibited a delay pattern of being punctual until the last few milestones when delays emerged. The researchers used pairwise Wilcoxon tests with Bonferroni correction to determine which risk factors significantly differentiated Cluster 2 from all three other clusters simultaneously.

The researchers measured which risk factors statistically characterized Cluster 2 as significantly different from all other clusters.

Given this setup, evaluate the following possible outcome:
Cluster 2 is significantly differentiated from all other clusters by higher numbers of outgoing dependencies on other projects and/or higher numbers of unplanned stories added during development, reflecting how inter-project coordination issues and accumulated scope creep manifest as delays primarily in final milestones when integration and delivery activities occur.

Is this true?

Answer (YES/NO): YES